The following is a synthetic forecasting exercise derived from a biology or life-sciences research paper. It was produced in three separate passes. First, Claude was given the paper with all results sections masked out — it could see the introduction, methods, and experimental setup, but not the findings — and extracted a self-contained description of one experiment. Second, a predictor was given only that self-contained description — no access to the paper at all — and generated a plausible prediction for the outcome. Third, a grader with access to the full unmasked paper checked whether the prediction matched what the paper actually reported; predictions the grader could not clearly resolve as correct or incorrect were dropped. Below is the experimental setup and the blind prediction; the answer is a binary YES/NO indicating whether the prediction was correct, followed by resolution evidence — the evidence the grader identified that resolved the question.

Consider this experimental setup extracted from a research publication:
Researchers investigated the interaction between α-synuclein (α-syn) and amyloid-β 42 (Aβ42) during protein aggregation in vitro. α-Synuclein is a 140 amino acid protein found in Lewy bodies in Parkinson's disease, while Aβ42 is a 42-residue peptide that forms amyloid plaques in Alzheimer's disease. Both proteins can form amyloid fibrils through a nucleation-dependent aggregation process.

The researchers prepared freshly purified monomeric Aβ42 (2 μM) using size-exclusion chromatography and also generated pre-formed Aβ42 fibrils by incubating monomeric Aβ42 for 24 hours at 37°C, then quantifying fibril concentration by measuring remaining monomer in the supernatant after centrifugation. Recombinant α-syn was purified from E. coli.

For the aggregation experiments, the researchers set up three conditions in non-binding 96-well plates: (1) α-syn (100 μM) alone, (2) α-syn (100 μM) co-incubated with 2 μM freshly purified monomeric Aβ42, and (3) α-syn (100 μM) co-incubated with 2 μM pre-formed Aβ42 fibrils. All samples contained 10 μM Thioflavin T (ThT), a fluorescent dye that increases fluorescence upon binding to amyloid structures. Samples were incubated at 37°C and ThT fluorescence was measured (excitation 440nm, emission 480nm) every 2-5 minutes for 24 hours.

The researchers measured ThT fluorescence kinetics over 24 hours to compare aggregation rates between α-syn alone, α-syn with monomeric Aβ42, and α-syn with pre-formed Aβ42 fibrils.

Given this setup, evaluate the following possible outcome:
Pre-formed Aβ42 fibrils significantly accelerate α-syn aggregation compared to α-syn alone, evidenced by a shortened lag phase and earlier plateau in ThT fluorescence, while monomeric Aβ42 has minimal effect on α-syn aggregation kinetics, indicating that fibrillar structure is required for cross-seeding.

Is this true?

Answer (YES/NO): NO